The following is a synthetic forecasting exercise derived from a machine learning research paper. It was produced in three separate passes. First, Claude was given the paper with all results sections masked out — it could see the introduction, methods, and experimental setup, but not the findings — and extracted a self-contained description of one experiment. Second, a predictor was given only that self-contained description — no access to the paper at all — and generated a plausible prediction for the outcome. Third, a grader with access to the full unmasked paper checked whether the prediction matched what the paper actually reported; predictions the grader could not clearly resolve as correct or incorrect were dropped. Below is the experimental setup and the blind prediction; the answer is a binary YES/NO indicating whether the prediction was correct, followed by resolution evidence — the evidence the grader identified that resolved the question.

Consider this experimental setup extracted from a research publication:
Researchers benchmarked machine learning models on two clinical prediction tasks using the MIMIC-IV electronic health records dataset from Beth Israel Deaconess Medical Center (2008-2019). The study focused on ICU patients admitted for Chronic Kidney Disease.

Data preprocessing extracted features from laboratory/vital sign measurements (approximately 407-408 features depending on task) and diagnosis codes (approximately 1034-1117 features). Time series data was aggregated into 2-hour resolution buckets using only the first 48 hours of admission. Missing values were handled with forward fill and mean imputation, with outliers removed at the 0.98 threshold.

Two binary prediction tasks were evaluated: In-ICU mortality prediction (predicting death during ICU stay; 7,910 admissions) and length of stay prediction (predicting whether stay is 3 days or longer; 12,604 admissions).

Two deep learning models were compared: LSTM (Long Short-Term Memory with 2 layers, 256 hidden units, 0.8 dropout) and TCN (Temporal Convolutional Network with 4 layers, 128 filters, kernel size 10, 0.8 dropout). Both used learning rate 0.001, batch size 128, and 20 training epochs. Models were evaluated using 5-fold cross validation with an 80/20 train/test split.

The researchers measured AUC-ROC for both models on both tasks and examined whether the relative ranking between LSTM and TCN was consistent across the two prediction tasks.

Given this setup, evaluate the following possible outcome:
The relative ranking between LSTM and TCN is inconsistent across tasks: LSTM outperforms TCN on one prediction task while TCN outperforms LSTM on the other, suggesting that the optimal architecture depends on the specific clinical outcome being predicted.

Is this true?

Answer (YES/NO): YES